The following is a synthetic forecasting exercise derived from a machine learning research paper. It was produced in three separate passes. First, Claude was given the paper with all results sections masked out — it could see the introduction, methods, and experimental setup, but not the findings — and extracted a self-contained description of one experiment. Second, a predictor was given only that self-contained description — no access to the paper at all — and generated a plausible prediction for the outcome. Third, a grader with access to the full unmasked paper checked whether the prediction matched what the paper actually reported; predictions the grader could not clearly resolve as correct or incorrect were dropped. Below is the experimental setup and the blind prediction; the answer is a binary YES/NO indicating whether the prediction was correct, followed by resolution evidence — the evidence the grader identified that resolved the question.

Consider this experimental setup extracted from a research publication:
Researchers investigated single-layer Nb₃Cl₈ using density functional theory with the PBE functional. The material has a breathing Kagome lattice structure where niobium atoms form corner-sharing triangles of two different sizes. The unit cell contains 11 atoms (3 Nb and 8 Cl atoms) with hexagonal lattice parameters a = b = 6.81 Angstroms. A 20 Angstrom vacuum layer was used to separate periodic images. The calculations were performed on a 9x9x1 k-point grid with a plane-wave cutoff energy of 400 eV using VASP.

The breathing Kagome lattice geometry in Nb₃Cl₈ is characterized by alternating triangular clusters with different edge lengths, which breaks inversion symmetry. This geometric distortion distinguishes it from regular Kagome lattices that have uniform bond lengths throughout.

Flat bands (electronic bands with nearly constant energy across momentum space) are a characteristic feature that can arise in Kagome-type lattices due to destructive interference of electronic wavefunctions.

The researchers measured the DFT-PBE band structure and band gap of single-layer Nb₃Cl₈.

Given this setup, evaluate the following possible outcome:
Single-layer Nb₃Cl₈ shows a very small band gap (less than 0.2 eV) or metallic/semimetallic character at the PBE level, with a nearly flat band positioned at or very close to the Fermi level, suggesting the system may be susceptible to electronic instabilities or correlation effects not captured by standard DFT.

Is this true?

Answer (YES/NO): NO